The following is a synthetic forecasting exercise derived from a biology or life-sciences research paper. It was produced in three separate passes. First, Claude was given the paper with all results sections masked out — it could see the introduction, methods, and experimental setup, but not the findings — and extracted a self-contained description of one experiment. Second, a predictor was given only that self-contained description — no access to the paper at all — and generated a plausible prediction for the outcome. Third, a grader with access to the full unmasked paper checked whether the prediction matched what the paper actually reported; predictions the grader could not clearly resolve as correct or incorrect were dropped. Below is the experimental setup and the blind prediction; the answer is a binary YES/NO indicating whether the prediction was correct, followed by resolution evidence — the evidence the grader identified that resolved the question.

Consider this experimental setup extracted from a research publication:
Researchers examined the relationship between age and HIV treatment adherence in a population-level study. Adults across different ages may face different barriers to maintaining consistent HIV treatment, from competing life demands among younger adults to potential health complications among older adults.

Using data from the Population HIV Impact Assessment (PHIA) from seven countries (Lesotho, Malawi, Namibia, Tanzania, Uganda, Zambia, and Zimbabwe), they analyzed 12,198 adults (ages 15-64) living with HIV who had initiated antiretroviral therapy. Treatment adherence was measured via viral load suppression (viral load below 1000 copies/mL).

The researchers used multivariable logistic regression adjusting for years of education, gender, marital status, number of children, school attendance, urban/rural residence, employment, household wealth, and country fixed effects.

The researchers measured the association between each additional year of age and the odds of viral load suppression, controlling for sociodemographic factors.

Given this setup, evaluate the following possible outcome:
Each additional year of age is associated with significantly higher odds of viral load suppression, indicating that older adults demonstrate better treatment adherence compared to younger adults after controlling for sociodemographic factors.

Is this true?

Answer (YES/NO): YES